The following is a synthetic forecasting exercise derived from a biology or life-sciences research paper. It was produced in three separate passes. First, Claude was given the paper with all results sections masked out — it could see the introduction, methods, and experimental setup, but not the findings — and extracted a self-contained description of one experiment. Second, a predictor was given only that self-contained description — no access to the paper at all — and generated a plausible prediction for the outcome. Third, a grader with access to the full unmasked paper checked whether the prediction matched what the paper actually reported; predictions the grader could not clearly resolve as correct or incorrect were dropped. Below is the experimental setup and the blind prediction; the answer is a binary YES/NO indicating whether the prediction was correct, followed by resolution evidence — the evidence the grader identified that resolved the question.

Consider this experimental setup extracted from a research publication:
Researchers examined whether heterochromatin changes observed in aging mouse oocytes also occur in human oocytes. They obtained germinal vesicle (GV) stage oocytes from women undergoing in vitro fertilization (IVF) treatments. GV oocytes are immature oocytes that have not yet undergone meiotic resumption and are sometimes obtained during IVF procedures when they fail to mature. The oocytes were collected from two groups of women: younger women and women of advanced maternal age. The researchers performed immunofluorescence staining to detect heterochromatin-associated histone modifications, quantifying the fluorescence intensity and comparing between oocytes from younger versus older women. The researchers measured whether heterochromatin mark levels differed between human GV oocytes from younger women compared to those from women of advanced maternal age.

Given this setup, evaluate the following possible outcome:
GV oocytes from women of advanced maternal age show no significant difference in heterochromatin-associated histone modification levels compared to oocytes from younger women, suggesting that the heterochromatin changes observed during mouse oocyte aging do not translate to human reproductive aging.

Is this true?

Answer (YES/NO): NO